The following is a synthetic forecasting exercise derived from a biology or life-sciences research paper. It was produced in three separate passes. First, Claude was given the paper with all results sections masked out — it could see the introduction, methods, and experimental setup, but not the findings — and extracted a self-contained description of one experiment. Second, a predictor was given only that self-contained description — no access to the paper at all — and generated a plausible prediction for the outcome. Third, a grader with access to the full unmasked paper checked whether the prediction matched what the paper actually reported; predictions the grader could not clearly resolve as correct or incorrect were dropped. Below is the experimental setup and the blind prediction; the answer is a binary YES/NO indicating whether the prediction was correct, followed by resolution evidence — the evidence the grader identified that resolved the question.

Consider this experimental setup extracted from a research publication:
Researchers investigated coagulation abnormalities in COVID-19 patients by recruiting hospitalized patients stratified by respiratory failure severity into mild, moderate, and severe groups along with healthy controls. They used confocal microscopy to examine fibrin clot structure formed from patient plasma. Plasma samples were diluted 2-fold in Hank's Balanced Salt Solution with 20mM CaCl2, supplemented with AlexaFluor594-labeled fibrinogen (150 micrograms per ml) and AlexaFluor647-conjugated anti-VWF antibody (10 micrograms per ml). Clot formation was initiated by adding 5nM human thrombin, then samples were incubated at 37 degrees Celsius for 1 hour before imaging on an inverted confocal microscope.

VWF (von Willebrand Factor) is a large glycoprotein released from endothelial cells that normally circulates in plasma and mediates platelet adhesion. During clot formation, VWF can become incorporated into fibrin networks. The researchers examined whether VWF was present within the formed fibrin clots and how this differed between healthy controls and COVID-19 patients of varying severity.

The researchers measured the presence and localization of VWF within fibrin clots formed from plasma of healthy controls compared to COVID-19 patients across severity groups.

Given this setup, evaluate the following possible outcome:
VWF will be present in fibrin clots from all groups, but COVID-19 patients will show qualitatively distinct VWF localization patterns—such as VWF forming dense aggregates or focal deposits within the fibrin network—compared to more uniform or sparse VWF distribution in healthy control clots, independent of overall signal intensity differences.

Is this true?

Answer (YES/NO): NO